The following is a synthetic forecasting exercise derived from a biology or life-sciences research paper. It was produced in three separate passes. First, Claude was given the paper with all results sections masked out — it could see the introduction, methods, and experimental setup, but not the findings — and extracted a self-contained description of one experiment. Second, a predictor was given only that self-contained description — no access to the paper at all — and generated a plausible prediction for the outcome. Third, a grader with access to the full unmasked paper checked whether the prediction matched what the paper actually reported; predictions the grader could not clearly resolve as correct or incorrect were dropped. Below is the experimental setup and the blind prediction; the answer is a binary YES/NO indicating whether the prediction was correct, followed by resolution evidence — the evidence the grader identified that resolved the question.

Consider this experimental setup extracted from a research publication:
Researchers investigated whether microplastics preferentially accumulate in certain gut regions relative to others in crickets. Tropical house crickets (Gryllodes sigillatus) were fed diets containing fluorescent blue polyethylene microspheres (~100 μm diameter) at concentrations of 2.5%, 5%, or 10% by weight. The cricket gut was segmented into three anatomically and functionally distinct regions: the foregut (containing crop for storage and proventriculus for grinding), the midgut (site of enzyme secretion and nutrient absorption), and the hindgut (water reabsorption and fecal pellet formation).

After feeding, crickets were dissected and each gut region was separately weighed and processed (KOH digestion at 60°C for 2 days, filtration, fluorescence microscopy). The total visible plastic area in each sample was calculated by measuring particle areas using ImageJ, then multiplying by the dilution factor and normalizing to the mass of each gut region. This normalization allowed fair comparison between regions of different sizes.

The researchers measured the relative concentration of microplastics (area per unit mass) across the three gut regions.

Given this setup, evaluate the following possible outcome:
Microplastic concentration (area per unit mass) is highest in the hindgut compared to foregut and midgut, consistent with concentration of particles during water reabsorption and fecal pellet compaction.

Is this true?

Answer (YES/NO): NO